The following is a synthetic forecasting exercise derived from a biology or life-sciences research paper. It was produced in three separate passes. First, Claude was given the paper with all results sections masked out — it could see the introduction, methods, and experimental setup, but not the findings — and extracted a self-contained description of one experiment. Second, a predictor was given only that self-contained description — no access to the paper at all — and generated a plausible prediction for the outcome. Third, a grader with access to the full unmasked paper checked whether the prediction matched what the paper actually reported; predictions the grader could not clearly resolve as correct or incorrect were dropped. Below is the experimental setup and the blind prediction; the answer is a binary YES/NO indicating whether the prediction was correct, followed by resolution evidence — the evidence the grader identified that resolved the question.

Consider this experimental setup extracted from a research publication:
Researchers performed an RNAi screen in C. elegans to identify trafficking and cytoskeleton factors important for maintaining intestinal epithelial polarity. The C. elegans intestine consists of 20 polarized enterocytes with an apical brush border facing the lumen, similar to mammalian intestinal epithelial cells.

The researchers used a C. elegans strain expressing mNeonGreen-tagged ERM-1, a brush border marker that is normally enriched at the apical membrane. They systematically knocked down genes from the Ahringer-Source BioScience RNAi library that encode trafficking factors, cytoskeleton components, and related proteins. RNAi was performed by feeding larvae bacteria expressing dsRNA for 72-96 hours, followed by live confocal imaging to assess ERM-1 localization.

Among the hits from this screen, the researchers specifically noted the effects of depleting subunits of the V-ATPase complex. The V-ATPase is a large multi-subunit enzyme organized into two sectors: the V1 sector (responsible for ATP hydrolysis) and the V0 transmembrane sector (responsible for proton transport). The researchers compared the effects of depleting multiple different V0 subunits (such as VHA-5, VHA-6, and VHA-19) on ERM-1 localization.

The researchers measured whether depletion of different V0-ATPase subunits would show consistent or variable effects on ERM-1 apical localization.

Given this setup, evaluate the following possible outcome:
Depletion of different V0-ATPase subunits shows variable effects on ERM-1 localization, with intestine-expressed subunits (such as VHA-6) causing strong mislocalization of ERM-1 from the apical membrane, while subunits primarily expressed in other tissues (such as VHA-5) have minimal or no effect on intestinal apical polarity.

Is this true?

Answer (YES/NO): NO